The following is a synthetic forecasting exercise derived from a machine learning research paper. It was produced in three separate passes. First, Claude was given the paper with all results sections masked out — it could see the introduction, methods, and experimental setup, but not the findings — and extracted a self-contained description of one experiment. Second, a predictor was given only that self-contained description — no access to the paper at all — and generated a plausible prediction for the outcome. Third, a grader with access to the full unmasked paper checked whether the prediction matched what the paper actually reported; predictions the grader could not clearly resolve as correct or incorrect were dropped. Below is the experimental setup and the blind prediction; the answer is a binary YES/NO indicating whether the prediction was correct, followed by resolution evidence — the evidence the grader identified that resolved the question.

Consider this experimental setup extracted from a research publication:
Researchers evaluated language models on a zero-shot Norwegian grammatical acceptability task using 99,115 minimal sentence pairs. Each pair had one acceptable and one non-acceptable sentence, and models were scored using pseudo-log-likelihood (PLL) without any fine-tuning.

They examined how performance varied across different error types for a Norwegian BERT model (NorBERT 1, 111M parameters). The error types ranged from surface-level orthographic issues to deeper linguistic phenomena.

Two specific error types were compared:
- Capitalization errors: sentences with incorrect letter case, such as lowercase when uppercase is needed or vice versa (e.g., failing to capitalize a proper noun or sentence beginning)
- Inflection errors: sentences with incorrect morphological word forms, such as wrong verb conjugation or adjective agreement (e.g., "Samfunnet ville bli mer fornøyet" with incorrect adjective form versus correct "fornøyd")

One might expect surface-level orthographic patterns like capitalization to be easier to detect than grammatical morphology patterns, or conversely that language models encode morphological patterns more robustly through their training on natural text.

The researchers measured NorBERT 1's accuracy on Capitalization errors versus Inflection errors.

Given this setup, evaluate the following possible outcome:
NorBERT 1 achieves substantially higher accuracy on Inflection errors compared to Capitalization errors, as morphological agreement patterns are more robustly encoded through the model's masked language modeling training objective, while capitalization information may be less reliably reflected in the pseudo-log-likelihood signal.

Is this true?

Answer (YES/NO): NO